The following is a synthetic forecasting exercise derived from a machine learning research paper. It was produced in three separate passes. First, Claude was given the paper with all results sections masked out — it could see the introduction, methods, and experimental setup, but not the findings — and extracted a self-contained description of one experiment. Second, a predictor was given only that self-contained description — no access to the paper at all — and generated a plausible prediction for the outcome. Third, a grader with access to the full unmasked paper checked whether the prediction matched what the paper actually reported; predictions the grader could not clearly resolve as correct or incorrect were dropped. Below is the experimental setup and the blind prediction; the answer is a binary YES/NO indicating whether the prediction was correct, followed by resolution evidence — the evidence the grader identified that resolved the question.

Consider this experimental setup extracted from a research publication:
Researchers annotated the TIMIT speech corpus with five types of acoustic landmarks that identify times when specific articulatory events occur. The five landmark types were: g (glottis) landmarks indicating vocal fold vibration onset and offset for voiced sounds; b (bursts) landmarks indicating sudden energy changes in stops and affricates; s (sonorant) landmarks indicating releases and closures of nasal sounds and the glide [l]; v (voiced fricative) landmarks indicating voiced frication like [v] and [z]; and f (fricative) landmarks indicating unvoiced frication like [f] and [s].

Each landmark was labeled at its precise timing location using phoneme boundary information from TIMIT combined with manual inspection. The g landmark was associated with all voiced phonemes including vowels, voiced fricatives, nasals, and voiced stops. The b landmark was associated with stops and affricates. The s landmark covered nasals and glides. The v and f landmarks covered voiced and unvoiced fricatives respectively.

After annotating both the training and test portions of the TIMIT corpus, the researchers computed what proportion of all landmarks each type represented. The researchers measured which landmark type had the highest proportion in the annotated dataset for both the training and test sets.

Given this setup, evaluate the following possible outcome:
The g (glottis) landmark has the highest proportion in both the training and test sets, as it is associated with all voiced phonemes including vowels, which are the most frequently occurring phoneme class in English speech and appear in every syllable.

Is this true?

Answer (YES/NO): YES